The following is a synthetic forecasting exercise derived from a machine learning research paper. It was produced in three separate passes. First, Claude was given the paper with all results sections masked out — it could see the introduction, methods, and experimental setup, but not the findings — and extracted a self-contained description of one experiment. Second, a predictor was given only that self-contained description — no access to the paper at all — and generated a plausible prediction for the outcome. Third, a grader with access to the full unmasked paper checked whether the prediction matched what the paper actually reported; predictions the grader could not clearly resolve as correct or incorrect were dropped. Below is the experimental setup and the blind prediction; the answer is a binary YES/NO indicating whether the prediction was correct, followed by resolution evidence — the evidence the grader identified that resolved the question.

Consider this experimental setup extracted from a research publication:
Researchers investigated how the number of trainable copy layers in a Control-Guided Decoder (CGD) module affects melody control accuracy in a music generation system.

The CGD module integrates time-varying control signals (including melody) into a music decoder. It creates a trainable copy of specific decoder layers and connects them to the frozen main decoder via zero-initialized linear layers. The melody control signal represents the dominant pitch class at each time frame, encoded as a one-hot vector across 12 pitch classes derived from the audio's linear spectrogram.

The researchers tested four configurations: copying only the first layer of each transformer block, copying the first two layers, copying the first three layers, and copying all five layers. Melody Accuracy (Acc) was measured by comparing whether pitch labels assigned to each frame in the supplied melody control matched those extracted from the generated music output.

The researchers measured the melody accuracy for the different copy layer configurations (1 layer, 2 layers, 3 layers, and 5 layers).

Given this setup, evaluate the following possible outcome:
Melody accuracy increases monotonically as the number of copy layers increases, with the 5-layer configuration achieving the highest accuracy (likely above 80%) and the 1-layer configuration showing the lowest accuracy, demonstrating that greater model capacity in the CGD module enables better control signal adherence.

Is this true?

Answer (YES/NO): NO